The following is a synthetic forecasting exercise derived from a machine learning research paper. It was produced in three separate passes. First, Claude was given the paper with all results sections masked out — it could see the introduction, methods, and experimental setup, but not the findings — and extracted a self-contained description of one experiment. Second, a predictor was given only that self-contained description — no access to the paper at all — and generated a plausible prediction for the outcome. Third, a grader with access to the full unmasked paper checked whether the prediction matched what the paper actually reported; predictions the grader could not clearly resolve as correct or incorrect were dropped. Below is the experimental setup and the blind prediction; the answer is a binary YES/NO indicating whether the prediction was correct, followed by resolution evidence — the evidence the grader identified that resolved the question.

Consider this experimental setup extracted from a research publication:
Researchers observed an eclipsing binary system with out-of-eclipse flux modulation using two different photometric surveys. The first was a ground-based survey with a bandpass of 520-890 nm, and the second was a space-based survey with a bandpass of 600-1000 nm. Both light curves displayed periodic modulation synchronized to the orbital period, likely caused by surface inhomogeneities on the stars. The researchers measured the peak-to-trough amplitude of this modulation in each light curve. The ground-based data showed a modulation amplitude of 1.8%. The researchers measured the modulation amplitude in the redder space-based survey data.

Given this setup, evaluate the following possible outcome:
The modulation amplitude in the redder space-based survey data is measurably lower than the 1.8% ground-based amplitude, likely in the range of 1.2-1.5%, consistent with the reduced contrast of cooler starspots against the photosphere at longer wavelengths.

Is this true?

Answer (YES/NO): YES